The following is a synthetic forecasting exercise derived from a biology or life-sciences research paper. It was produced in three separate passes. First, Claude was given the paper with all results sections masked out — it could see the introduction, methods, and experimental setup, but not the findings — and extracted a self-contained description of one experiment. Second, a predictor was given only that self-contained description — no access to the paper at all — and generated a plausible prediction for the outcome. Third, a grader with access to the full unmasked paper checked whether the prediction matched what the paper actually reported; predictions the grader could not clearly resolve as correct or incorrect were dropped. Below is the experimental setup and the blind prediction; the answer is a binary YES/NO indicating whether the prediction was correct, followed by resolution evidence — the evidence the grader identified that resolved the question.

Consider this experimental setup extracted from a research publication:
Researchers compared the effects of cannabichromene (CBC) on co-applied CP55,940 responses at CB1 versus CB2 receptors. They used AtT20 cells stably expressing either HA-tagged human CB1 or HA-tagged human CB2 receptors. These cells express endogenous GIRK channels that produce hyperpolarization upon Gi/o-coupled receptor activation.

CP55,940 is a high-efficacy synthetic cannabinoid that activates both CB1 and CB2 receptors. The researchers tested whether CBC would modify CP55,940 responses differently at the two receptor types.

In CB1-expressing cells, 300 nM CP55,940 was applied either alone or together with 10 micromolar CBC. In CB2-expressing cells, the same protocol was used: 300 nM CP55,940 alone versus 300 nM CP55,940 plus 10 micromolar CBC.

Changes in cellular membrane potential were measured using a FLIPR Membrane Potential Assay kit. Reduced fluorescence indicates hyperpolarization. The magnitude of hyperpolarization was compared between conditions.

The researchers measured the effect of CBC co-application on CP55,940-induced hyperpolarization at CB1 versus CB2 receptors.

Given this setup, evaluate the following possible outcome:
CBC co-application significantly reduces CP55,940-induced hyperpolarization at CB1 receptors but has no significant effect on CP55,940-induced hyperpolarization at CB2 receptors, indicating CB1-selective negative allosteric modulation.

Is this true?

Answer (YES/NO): NO